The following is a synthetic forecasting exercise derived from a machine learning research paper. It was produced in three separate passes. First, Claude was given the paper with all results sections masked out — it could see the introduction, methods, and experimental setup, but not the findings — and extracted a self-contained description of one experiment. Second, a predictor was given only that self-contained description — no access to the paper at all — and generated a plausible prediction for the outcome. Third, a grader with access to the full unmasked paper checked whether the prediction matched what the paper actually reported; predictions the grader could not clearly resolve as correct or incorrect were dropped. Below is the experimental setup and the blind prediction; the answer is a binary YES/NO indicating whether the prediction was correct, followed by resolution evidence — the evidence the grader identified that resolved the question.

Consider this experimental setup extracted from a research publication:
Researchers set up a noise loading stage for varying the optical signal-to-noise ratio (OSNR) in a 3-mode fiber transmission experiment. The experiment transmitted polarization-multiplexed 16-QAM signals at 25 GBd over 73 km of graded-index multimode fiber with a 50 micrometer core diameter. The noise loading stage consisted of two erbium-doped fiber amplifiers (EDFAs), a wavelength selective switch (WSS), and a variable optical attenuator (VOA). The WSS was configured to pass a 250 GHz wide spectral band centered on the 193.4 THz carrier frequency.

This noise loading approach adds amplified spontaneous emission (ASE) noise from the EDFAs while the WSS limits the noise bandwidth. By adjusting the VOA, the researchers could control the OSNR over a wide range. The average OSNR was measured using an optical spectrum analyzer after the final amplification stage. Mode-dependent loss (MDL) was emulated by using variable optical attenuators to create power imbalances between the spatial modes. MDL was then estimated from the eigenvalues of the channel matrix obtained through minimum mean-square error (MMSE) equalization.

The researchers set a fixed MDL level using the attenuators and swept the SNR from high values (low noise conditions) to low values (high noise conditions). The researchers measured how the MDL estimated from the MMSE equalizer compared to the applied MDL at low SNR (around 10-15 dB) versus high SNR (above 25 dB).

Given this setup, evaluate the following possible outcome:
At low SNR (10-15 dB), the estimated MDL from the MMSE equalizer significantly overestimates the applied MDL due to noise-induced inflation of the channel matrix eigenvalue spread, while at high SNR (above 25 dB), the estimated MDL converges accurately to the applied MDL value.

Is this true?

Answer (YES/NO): NO